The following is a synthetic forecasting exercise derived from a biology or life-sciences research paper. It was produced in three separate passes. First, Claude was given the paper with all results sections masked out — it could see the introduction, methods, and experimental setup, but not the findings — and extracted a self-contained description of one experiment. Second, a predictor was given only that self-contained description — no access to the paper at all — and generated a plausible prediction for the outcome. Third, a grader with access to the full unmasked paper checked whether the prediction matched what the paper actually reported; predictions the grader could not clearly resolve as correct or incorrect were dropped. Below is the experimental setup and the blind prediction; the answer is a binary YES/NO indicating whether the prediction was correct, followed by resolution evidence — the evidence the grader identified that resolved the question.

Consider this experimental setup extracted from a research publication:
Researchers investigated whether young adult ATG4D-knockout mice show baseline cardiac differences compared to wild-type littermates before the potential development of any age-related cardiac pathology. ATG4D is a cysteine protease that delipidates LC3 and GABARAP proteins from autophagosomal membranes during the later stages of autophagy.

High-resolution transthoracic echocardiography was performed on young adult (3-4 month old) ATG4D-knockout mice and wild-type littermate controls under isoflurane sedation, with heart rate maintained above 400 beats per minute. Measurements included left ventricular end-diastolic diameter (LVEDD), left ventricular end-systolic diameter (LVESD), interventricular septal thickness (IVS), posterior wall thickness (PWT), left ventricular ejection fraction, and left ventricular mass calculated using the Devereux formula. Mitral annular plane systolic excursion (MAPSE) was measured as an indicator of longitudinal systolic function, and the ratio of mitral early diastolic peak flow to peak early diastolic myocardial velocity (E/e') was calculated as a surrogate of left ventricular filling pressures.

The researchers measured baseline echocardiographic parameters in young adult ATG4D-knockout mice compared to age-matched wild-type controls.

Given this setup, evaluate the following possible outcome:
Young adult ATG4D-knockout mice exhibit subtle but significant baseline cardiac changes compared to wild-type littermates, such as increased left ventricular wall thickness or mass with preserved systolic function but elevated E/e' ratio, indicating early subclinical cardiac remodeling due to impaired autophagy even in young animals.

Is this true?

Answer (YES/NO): NO